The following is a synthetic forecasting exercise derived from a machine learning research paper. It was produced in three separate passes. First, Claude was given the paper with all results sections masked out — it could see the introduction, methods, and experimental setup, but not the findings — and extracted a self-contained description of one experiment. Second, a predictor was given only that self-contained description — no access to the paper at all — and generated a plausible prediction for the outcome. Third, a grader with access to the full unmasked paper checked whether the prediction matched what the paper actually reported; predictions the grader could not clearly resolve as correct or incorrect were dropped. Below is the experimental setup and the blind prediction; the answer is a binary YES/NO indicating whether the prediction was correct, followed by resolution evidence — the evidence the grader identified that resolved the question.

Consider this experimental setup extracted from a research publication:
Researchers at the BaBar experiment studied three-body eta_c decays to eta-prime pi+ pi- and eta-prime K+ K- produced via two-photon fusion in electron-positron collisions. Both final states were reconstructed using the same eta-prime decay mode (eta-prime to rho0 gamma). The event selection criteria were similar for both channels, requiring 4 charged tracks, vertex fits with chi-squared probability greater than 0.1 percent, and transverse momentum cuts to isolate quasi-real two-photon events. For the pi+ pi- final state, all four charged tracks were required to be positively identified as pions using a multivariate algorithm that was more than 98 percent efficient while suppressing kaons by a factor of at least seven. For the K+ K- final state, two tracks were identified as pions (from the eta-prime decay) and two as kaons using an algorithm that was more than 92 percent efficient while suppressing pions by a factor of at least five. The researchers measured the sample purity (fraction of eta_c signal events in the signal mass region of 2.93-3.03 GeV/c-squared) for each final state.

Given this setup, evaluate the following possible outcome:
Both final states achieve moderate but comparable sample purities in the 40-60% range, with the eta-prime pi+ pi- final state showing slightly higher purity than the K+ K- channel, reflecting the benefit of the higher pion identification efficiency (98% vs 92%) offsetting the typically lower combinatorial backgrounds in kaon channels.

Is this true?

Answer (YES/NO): NO